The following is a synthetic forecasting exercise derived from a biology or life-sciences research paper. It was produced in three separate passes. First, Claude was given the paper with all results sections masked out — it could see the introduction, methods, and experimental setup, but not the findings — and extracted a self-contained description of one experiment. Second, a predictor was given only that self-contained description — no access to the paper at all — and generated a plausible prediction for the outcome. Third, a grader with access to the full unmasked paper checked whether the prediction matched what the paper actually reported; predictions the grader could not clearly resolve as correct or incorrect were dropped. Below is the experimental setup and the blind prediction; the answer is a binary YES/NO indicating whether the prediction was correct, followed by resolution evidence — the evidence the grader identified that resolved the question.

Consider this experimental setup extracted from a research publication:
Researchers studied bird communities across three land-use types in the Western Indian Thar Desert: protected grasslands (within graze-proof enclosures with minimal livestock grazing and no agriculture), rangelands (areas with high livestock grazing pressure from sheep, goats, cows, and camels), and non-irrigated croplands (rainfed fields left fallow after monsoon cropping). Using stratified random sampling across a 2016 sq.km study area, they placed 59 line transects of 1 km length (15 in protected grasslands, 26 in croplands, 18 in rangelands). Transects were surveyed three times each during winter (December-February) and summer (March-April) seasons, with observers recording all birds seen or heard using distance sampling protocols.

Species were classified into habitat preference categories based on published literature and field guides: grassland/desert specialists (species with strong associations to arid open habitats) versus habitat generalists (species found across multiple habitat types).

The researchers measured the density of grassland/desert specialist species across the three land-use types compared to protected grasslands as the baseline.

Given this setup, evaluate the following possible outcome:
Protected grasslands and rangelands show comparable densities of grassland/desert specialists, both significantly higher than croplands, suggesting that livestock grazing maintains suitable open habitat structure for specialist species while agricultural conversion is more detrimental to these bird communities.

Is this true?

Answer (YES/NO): NO